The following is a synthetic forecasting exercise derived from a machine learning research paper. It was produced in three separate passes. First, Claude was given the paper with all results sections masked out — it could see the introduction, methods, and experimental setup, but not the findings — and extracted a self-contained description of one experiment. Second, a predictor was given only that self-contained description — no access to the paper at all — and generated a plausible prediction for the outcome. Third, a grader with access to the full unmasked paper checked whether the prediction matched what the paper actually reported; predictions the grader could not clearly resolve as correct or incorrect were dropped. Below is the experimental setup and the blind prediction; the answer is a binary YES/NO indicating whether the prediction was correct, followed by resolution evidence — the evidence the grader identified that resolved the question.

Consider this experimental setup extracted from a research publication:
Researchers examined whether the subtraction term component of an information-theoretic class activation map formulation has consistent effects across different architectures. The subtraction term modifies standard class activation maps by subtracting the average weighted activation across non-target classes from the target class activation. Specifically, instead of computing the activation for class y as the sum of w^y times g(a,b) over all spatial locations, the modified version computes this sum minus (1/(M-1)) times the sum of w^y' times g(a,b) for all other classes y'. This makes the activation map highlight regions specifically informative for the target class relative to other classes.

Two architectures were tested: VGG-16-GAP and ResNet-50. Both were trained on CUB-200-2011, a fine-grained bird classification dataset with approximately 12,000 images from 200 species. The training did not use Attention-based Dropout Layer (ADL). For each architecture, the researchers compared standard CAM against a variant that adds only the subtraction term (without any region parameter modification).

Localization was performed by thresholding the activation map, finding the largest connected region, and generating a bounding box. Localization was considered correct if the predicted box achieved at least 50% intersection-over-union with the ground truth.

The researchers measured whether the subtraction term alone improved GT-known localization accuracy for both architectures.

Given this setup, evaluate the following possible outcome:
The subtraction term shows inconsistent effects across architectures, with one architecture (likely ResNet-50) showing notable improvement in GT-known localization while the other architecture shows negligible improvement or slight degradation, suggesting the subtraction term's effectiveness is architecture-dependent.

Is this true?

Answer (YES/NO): NO